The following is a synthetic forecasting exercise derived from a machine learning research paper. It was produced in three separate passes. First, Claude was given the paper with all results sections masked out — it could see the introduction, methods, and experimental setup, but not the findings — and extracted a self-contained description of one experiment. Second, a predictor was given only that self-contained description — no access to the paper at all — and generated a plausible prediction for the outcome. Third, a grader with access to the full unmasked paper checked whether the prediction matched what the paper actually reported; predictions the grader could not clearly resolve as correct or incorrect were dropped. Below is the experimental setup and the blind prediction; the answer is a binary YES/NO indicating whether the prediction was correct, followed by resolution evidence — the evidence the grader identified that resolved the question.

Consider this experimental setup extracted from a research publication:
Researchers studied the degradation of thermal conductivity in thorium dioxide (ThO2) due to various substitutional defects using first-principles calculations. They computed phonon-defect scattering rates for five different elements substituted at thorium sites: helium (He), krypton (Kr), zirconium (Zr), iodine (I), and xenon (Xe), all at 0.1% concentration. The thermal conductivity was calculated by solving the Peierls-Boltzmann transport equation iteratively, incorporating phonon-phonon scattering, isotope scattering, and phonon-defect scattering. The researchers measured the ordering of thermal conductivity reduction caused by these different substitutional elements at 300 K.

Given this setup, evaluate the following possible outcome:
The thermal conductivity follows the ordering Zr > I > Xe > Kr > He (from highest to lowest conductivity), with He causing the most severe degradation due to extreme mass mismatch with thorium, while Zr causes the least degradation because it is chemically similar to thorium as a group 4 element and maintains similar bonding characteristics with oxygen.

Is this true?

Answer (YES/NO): NO